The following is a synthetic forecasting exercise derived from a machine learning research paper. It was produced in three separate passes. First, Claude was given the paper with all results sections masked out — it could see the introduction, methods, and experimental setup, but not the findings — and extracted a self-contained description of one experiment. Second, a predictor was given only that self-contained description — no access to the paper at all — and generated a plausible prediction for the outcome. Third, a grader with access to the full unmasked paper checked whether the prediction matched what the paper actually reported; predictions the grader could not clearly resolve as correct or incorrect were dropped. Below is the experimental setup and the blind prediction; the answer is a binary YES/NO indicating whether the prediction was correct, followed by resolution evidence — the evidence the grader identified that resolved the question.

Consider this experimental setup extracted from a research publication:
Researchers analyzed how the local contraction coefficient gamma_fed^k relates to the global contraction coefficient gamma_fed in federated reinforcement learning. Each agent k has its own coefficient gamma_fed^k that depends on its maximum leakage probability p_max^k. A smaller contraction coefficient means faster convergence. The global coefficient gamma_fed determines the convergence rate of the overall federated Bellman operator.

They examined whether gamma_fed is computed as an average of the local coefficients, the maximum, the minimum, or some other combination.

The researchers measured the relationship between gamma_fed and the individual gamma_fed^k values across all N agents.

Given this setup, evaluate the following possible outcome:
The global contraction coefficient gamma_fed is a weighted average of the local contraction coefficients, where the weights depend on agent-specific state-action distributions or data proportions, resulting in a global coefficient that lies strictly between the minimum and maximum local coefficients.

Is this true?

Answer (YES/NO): NO